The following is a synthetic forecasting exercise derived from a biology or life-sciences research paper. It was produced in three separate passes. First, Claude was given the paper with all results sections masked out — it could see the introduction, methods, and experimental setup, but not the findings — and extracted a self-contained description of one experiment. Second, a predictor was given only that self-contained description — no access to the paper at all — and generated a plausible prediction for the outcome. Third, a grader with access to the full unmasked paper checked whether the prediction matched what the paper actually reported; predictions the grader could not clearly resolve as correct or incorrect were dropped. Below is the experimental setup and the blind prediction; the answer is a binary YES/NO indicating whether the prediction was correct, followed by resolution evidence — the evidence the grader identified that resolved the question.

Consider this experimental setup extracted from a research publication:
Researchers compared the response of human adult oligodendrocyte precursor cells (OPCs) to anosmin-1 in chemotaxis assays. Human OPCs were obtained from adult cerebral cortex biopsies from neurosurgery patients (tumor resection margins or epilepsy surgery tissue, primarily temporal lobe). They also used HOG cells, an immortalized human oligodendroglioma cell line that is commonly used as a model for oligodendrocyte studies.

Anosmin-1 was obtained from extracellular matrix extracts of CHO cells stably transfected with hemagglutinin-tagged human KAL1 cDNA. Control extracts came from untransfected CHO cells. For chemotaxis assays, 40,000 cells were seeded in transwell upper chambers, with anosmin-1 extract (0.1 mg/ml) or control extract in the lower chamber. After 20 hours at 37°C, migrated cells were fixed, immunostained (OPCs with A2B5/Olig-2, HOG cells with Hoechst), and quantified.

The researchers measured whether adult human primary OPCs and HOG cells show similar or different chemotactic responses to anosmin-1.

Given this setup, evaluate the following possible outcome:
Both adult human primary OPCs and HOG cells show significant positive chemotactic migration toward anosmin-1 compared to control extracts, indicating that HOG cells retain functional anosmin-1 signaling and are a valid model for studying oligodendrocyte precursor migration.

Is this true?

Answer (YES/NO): NO